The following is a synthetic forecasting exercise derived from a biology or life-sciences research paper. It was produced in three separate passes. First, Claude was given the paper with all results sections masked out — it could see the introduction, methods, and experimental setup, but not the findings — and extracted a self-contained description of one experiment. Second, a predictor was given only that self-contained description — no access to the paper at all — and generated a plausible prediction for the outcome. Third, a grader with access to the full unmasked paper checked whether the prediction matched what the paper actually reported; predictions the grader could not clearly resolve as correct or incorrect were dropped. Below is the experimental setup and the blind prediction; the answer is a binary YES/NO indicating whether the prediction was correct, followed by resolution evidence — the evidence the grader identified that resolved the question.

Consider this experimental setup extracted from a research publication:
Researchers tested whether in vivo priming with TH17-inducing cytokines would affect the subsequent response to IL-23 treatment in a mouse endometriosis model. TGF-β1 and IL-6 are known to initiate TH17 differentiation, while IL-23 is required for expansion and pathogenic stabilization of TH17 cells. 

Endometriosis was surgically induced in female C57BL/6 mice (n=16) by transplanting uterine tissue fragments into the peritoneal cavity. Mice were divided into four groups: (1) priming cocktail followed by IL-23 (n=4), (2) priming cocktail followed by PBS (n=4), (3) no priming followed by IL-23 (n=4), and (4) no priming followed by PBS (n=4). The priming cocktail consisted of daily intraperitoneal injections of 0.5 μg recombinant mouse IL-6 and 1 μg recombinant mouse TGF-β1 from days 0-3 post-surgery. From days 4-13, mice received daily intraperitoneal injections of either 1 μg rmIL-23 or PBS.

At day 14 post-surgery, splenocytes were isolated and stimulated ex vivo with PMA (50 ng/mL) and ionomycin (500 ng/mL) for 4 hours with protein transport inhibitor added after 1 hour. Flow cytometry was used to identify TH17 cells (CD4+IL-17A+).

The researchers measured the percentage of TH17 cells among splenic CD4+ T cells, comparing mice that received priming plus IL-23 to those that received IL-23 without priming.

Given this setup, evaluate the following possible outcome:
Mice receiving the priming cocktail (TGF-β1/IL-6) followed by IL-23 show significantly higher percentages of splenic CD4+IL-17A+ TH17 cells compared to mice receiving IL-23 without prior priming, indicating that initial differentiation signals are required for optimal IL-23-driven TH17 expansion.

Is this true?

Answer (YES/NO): NO